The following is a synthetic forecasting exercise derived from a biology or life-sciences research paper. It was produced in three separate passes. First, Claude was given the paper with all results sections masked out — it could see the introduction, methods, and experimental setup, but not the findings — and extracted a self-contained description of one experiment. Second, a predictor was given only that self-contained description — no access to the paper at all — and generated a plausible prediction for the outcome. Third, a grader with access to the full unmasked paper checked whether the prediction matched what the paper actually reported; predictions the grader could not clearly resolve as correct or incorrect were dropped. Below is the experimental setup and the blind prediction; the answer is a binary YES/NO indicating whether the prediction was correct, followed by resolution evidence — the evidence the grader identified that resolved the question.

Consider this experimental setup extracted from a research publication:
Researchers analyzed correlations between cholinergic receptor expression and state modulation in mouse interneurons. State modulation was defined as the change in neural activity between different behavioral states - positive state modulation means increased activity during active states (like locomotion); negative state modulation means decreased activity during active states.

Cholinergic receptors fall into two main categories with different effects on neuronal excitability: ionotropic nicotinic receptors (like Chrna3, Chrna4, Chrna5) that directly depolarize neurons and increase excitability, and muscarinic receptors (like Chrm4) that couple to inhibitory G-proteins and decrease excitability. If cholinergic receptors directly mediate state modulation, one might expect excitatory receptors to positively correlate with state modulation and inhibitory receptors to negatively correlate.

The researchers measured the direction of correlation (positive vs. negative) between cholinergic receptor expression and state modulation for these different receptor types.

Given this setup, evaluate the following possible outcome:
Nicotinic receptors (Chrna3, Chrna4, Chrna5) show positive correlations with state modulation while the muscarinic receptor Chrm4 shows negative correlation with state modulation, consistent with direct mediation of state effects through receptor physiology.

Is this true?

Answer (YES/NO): YES